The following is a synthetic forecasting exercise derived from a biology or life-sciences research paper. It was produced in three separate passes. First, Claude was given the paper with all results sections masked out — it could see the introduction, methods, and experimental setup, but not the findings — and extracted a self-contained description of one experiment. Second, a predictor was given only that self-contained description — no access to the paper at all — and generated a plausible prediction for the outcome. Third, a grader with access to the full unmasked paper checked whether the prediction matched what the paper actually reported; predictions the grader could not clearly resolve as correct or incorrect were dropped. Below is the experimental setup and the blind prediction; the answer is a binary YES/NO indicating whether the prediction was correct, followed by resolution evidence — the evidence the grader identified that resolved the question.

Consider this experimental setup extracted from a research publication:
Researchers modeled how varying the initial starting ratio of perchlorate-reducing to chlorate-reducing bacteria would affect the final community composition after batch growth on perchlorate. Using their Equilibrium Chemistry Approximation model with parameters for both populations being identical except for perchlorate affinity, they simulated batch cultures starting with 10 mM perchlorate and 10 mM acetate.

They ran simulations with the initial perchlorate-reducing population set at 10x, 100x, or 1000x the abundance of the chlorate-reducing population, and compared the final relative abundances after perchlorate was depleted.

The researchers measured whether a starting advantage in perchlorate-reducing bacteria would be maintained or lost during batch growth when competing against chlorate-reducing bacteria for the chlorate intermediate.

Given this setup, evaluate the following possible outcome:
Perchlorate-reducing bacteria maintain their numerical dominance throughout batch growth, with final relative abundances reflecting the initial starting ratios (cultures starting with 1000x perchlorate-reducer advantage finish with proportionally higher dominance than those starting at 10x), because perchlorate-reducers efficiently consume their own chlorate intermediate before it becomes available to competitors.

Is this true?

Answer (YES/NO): NO